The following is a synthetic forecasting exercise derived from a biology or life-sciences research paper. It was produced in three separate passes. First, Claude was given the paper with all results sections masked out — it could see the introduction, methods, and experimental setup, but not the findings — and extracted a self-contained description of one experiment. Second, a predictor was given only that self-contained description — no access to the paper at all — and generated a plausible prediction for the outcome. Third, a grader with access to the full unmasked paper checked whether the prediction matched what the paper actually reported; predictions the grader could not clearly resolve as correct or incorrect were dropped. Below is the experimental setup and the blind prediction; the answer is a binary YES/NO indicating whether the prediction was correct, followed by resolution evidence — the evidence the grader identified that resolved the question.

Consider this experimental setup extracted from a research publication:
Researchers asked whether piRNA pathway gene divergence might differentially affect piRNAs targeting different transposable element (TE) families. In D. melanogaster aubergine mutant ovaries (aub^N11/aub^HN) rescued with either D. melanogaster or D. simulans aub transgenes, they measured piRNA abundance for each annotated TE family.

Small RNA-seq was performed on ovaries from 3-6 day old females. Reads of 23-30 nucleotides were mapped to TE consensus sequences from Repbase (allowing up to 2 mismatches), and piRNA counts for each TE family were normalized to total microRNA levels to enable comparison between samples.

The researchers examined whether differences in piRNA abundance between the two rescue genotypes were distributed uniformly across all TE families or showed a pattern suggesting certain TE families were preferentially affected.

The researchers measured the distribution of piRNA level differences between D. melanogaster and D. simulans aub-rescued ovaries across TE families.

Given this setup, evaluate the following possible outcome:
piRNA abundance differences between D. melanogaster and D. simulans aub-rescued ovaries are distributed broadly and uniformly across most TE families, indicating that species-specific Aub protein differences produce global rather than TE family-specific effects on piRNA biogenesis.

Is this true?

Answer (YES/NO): NO